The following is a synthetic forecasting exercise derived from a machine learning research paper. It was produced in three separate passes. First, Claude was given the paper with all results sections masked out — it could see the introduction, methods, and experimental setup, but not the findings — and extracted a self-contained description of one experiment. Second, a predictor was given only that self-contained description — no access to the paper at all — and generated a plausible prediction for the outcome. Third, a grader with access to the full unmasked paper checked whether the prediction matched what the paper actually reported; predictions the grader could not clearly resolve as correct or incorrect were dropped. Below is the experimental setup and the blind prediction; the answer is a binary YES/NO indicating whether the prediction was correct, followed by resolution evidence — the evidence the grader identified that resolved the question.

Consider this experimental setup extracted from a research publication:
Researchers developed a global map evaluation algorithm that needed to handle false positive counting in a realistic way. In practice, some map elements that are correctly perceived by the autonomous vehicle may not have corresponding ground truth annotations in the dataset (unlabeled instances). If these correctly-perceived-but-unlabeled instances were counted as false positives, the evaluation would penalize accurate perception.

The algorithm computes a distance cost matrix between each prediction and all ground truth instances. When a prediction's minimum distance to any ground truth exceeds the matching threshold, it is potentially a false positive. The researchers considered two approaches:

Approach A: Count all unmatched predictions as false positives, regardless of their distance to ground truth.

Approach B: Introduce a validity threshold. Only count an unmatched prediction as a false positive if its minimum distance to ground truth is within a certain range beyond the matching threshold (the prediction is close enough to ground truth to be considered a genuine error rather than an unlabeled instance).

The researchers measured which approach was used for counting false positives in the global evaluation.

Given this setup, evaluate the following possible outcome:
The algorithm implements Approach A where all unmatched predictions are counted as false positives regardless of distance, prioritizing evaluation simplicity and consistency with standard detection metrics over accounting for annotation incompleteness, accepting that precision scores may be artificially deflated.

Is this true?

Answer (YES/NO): NO